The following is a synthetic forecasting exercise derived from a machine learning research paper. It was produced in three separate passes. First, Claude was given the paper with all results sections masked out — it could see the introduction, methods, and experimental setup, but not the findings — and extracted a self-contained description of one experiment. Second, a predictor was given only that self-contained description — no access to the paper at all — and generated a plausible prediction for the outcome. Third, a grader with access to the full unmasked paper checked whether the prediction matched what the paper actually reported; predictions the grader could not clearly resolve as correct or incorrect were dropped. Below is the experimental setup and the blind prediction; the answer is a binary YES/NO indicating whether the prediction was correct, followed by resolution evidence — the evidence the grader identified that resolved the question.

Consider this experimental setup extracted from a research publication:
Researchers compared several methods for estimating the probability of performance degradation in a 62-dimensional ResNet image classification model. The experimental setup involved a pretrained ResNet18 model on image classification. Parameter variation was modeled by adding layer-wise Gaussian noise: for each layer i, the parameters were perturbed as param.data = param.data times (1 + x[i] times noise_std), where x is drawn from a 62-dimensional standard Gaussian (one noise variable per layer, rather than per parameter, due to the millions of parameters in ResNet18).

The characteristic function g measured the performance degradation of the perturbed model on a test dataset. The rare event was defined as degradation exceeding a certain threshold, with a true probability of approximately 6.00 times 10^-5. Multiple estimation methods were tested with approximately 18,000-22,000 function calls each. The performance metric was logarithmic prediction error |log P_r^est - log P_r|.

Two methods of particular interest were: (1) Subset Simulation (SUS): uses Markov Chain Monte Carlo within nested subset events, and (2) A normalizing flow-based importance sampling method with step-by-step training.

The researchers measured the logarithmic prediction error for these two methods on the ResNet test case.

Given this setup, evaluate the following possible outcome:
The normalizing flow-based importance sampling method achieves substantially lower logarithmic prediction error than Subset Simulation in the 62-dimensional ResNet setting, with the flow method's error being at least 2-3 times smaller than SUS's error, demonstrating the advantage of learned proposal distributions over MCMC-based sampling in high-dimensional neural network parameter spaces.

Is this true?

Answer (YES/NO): NO